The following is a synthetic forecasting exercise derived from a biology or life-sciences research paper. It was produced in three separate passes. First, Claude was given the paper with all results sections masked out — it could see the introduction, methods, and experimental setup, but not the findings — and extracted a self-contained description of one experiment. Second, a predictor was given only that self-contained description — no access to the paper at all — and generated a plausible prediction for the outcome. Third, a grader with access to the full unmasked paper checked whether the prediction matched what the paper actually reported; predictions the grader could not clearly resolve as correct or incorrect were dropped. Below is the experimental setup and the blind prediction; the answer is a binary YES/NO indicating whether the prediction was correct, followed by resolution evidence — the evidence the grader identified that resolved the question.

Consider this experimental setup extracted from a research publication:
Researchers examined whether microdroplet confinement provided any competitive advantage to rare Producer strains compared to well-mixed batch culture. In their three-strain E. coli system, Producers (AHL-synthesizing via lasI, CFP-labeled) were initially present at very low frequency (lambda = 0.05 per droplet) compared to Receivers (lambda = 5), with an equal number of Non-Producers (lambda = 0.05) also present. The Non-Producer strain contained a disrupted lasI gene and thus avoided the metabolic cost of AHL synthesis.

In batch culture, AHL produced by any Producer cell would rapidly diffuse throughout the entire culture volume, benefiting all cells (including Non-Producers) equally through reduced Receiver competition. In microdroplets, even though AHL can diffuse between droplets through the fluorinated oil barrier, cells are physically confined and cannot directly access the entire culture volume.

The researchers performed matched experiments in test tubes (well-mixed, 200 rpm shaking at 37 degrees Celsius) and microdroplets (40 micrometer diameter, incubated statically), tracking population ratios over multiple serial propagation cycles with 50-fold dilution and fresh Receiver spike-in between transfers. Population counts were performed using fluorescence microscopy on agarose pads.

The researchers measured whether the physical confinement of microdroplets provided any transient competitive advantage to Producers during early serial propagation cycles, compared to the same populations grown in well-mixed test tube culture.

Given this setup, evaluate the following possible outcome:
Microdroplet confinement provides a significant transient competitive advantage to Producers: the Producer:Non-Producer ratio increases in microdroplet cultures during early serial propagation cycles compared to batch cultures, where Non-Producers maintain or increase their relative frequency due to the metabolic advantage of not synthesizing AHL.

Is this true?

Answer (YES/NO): YES